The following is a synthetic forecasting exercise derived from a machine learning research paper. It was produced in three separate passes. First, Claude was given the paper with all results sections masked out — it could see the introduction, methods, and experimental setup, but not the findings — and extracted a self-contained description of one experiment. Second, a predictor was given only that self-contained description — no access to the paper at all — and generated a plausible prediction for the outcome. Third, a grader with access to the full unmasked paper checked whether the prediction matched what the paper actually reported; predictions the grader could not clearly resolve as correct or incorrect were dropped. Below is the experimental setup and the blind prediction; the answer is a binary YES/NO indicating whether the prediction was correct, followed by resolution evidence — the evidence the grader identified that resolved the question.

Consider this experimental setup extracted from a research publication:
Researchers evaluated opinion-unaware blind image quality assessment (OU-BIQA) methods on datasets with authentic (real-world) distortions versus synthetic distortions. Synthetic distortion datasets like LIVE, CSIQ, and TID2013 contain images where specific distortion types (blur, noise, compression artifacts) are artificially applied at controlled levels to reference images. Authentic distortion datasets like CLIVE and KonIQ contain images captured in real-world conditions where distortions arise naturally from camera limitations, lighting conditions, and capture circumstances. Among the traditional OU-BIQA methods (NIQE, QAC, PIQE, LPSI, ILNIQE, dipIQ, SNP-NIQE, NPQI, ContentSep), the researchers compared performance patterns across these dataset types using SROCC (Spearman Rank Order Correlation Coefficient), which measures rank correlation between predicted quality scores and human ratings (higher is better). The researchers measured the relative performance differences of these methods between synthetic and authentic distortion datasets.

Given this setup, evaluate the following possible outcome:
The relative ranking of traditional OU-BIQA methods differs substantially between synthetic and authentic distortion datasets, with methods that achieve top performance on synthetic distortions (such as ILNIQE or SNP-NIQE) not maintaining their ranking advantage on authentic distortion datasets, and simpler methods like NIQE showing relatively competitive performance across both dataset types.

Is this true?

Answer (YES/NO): NO